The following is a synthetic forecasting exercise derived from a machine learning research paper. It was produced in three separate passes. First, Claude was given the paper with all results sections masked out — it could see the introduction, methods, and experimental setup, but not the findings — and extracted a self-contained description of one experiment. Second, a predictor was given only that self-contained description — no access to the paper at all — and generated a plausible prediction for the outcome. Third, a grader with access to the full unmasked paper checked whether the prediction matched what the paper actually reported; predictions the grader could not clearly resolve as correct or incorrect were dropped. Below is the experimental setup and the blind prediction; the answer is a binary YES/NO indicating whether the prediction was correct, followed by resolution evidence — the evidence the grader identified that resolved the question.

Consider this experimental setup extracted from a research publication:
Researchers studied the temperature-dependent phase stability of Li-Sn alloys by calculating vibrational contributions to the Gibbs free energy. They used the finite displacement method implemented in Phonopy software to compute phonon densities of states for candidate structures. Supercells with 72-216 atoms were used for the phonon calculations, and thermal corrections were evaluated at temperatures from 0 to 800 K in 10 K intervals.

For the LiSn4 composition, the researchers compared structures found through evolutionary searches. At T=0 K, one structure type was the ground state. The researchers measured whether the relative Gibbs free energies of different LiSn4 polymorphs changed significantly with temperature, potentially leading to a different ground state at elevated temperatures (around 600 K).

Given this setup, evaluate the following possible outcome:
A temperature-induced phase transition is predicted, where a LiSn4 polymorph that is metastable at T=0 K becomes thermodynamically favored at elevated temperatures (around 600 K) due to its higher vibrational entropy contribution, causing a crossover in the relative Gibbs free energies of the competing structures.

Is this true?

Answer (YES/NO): YES